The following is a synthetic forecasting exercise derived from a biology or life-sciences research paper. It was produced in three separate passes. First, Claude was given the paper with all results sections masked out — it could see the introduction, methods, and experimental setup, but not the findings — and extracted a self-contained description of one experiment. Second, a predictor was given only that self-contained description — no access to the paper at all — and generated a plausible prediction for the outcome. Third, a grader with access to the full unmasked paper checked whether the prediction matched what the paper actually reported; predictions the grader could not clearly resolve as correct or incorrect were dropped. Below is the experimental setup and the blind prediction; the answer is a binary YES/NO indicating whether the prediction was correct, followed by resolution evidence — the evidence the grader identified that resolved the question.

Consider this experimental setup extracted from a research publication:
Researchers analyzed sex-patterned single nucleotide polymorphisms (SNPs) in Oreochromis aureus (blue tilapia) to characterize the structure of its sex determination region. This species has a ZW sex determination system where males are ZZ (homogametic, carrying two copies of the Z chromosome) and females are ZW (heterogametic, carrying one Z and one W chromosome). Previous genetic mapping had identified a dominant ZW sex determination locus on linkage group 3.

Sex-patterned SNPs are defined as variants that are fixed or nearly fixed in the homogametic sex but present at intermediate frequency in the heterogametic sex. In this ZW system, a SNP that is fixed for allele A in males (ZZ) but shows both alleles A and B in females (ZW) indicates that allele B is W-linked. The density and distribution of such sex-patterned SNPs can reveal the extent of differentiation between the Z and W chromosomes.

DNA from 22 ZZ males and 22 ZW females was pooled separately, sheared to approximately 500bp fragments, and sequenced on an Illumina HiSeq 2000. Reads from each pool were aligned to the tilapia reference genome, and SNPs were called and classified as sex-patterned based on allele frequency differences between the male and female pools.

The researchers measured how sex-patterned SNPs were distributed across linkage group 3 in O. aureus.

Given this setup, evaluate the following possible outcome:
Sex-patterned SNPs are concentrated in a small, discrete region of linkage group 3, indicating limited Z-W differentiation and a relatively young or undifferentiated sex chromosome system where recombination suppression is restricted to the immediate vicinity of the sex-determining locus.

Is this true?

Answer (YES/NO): NO